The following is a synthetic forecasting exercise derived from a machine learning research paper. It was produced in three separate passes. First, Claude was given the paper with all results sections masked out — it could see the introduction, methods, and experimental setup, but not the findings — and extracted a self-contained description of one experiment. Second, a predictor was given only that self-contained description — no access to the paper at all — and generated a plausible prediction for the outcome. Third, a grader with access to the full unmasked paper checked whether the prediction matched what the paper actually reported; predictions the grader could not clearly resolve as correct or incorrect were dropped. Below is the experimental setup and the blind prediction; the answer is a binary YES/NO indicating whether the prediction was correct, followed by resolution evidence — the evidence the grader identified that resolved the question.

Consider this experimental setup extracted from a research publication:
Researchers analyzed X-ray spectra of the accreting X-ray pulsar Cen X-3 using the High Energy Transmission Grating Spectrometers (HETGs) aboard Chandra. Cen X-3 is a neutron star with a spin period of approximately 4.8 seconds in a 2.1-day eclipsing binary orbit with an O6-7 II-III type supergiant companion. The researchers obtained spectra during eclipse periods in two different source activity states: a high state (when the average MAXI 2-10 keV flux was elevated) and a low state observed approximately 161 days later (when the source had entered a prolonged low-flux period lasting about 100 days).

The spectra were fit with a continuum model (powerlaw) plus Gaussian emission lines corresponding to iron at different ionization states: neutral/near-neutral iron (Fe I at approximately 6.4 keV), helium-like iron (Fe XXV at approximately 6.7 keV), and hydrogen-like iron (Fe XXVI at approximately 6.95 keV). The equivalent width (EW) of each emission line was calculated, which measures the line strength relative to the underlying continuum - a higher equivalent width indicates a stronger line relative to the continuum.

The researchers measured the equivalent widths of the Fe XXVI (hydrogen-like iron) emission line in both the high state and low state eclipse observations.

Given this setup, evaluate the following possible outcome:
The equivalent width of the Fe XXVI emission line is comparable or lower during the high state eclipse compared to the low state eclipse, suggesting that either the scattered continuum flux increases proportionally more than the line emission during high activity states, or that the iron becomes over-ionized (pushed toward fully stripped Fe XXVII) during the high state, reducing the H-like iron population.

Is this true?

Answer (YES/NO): NO